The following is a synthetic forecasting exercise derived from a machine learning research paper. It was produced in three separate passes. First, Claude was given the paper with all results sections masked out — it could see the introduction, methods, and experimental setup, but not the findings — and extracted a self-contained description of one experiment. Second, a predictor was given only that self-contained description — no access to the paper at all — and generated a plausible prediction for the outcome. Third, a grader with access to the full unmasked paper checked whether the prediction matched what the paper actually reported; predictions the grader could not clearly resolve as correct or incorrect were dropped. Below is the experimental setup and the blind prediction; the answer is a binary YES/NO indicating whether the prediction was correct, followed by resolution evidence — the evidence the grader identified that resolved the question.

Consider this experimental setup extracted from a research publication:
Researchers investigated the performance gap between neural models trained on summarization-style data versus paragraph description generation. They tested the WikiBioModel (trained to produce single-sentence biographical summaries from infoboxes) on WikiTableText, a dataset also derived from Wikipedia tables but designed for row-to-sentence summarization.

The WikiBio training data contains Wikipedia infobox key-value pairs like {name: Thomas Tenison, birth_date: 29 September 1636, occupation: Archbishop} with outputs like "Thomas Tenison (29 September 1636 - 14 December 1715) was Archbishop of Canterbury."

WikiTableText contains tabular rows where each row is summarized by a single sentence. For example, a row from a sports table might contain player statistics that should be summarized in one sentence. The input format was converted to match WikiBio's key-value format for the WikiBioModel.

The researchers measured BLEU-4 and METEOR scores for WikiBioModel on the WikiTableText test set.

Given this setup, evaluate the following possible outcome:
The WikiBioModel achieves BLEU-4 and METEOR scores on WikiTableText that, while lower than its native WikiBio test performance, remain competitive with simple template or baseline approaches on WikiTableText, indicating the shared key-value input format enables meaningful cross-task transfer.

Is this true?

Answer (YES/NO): NO